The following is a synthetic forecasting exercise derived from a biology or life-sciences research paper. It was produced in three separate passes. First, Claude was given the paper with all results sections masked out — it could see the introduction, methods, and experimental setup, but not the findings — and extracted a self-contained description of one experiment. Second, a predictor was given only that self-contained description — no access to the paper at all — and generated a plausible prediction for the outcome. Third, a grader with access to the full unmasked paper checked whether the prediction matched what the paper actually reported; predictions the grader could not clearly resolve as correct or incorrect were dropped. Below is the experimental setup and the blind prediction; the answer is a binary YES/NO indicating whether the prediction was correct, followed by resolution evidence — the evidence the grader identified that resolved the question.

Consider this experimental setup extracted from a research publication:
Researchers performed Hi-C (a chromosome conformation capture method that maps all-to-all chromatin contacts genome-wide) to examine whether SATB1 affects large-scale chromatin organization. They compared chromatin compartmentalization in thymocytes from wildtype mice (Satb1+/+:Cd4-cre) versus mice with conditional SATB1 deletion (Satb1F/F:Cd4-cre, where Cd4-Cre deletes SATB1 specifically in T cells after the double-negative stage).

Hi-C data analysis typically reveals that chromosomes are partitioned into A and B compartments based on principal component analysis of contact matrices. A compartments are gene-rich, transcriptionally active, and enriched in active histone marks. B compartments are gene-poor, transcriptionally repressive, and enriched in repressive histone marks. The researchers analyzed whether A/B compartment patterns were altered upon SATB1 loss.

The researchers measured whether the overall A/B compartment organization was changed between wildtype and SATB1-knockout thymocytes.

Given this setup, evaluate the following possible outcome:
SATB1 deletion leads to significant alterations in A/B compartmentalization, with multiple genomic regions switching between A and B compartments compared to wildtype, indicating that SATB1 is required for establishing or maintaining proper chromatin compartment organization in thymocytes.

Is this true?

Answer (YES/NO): NO